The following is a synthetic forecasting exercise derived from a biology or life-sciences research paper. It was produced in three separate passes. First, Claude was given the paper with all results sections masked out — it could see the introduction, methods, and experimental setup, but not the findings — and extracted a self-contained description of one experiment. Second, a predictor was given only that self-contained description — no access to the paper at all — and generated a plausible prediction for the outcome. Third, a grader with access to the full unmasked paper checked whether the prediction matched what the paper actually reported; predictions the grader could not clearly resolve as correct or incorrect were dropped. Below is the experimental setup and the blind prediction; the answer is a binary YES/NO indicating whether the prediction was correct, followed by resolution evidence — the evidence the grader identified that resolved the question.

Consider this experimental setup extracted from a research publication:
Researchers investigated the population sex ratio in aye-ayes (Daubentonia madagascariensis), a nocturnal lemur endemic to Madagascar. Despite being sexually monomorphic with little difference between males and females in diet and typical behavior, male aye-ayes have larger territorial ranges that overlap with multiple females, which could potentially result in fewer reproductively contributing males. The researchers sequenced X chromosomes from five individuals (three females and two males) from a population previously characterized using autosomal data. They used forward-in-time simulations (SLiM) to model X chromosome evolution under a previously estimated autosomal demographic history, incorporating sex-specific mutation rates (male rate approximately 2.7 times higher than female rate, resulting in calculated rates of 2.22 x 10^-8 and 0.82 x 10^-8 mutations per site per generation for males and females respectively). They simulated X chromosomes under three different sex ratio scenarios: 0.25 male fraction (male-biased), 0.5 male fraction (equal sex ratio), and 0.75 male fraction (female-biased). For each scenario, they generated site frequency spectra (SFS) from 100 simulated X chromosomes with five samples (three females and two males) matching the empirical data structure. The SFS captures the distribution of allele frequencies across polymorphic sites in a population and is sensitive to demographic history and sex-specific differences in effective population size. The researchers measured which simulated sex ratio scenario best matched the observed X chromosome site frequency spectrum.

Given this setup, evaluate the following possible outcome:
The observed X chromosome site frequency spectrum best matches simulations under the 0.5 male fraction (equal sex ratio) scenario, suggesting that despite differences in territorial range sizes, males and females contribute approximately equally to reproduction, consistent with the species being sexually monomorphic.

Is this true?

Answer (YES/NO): YES